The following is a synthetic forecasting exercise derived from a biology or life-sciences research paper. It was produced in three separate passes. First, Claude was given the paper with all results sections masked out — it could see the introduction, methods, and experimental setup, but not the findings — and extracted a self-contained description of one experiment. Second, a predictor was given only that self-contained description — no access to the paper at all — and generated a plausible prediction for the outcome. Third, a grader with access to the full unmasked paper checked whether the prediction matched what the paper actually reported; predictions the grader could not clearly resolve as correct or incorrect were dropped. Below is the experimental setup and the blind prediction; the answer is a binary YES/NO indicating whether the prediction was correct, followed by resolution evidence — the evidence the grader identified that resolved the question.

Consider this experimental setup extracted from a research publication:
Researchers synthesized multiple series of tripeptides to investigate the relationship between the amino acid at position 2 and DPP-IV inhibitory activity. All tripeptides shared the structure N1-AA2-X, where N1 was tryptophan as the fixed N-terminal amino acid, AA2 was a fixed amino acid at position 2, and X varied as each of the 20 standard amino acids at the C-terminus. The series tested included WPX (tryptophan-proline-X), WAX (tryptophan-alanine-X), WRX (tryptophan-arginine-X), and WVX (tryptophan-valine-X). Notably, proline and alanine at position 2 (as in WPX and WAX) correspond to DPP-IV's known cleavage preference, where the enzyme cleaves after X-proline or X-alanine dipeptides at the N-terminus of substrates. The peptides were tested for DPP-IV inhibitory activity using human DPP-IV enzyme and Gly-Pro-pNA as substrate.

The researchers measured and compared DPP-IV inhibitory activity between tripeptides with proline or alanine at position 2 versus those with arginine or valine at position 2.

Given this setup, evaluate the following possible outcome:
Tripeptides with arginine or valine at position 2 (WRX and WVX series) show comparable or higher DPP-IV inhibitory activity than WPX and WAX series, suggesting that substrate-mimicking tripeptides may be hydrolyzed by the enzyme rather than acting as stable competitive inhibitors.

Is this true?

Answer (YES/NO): NO